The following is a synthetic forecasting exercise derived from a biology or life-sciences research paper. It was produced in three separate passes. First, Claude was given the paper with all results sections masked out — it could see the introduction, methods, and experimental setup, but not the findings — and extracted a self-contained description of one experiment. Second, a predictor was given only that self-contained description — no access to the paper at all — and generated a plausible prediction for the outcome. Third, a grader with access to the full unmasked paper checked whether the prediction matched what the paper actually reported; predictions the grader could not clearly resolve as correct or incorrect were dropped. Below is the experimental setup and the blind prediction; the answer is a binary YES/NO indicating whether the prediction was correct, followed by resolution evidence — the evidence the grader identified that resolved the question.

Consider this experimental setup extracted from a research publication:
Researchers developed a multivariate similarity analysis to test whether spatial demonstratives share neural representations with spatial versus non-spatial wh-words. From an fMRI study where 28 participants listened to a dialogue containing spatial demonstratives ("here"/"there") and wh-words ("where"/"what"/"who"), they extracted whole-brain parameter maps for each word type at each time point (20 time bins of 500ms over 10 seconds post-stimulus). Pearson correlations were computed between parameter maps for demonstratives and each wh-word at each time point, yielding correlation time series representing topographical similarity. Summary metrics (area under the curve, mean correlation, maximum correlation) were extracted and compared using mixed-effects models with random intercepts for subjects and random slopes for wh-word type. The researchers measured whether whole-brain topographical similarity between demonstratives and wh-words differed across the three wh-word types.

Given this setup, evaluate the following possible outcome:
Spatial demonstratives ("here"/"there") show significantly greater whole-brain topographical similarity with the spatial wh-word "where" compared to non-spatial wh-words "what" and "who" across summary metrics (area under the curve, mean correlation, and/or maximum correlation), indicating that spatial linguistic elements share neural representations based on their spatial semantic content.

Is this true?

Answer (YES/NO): YES